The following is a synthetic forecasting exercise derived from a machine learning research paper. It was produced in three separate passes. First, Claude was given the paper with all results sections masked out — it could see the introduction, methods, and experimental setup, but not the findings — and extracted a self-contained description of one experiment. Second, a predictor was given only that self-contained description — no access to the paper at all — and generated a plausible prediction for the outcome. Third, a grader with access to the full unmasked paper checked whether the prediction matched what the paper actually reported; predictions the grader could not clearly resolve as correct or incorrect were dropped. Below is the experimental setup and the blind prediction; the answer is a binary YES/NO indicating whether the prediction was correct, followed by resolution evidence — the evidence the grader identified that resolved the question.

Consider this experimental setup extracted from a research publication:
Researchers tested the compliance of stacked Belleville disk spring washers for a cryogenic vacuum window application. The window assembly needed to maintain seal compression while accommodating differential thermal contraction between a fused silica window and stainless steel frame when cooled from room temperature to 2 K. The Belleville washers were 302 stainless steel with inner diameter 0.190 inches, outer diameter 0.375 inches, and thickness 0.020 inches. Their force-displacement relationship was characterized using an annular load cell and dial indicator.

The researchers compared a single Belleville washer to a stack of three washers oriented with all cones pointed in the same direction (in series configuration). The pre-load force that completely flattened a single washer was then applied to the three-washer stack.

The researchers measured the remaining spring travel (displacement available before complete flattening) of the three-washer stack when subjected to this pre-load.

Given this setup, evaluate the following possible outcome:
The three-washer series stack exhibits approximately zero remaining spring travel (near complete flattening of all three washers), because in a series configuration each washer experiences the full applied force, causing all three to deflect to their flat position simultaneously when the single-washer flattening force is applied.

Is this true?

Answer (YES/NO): NO